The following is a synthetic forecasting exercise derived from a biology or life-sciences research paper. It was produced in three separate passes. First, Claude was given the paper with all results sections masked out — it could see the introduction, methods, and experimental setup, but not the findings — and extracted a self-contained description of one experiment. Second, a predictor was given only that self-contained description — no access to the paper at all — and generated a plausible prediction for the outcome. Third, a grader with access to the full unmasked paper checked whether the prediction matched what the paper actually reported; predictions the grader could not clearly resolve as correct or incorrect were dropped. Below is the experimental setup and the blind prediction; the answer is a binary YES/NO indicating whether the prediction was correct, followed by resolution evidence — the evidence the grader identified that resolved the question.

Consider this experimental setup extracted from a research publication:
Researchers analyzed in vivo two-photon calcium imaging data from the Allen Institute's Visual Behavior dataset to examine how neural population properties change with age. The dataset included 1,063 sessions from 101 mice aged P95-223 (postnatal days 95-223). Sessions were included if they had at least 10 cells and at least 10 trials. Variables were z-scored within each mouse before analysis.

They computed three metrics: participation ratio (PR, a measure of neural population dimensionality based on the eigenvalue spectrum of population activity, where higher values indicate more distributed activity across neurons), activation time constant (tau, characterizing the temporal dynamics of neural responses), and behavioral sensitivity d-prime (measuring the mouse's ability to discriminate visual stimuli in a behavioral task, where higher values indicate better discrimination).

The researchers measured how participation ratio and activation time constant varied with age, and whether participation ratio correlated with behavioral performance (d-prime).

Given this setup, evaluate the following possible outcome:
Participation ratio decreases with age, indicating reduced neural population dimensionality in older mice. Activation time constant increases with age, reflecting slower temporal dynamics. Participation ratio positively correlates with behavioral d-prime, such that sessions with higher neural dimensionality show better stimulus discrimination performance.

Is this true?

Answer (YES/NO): NO